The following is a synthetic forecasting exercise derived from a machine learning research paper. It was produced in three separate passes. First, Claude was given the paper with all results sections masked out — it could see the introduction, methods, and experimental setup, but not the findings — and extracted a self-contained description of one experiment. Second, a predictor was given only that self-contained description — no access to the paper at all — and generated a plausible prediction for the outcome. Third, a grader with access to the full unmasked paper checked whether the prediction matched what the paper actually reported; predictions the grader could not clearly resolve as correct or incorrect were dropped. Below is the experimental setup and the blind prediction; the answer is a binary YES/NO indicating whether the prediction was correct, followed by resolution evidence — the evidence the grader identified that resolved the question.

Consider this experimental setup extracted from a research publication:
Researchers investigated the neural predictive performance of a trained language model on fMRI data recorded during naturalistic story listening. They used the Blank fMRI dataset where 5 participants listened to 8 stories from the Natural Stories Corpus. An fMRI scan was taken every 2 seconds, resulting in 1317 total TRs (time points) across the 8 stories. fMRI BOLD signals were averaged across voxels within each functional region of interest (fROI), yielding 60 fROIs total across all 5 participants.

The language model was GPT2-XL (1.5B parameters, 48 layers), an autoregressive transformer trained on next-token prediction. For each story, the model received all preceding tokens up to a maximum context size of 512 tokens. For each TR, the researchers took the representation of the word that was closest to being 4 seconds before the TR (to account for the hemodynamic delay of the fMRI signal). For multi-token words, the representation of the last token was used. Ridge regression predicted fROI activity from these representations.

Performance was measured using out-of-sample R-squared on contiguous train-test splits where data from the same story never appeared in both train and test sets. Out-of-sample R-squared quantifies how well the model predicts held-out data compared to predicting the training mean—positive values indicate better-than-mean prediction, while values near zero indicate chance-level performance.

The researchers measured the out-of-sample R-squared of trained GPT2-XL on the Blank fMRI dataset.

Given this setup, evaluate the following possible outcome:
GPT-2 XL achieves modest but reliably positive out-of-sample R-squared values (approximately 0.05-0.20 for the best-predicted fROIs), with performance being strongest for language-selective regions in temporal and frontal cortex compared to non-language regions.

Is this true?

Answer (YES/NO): NO